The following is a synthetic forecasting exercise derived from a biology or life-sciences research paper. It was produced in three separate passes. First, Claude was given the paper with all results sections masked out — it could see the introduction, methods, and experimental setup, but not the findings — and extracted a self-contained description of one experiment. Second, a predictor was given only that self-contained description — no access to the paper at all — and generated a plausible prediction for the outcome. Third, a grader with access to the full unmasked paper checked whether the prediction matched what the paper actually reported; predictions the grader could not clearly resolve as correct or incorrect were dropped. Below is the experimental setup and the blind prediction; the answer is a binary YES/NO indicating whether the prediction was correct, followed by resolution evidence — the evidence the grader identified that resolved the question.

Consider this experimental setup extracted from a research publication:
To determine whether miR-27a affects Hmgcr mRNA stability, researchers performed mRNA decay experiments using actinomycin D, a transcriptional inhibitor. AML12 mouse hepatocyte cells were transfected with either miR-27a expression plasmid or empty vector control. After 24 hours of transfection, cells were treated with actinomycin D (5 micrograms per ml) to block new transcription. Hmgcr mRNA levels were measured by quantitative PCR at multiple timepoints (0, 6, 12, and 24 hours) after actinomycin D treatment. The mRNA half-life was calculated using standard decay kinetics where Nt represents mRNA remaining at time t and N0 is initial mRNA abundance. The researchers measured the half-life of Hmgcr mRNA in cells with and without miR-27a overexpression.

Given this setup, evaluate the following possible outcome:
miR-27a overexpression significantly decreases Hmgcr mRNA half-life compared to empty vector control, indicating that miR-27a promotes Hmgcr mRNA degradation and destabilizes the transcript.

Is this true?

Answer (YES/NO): NO